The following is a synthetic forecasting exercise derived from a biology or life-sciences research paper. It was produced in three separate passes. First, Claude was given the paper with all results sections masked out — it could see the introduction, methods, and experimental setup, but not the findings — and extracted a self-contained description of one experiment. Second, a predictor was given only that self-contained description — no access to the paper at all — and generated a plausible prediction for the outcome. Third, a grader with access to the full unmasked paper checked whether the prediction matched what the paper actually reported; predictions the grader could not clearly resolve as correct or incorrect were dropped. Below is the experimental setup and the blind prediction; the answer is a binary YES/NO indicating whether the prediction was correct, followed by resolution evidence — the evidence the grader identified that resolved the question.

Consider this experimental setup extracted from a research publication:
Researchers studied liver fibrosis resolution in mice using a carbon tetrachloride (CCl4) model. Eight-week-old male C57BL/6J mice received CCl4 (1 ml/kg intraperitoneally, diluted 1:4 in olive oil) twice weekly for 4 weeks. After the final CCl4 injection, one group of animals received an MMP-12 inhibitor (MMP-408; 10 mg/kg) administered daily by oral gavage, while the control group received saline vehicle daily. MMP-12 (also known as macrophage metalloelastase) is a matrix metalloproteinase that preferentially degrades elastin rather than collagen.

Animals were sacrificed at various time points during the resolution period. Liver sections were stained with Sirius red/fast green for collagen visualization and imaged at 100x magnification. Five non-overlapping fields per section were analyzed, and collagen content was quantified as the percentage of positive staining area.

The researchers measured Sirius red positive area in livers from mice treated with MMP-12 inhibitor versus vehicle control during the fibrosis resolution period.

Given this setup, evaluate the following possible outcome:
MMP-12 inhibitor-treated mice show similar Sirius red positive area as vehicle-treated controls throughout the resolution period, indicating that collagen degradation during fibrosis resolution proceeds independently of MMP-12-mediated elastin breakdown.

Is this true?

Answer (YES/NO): NO